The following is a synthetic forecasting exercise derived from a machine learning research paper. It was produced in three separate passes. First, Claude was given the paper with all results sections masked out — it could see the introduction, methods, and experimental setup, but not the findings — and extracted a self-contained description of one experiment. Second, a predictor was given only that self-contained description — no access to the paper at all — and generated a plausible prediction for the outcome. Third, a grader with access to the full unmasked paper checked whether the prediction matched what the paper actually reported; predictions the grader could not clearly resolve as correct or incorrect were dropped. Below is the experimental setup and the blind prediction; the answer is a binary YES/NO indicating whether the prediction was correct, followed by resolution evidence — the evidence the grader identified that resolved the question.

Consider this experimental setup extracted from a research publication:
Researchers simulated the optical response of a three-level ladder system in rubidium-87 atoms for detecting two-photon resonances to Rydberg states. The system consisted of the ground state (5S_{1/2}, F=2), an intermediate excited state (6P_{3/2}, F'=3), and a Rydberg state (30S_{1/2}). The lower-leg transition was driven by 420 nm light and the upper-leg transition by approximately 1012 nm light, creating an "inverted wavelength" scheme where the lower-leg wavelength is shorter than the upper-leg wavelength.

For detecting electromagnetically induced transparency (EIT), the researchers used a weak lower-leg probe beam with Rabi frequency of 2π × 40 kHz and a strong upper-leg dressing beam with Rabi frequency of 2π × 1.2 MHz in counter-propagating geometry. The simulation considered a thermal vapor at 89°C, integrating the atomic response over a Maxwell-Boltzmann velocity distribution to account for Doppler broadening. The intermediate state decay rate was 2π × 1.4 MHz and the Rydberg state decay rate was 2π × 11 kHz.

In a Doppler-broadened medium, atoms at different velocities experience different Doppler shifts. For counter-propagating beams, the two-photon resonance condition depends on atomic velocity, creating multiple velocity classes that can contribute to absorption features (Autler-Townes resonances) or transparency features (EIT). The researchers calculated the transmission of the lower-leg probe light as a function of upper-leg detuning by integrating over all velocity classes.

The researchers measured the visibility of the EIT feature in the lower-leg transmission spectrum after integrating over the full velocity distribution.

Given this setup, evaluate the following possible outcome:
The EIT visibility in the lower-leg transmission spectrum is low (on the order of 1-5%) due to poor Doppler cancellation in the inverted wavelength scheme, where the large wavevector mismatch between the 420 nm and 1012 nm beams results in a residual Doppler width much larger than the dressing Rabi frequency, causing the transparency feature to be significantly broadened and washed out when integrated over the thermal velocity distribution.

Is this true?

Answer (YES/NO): NO